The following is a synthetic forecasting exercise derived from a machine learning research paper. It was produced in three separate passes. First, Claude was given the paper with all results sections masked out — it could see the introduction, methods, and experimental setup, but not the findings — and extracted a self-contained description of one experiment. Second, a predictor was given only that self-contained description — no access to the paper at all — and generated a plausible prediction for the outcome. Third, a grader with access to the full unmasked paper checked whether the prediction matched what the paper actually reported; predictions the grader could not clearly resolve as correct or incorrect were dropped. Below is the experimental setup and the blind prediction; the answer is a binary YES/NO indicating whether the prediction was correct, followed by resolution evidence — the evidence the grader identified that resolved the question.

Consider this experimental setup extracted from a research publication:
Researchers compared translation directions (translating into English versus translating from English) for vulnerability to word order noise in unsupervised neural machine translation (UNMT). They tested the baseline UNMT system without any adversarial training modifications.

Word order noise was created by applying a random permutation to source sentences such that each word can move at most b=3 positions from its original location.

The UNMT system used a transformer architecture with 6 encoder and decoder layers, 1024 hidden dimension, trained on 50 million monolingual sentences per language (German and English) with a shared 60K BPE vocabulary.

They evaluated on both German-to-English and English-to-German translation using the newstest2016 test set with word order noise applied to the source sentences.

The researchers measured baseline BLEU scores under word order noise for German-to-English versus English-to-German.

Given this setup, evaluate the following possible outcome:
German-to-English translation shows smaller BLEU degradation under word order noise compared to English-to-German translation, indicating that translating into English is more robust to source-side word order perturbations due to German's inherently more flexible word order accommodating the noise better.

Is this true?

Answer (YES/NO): YES